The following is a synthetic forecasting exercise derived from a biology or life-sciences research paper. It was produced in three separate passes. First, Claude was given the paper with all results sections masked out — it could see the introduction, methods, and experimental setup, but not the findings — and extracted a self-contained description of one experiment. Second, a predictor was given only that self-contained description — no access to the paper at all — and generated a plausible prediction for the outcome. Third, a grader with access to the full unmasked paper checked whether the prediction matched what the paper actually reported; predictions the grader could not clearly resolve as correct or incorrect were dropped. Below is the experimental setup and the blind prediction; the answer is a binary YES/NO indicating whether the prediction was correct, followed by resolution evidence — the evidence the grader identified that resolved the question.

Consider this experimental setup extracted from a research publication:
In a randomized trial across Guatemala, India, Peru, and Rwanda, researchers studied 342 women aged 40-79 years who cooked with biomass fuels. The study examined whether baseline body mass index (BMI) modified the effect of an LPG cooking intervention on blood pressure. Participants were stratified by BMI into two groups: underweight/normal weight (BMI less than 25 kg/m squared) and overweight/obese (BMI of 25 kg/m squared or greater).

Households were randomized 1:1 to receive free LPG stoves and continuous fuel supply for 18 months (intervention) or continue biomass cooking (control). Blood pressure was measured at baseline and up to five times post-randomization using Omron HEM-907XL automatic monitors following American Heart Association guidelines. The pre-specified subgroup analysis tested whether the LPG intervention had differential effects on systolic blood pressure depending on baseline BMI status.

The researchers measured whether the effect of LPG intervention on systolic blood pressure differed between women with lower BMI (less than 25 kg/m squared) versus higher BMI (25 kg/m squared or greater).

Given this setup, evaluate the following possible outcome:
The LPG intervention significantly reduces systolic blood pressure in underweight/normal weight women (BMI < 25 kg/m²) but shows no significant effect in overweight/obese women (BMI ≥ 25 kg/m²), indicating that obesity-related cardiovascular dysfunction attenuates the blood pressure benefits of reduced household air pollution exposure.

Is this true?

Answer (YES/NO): NO